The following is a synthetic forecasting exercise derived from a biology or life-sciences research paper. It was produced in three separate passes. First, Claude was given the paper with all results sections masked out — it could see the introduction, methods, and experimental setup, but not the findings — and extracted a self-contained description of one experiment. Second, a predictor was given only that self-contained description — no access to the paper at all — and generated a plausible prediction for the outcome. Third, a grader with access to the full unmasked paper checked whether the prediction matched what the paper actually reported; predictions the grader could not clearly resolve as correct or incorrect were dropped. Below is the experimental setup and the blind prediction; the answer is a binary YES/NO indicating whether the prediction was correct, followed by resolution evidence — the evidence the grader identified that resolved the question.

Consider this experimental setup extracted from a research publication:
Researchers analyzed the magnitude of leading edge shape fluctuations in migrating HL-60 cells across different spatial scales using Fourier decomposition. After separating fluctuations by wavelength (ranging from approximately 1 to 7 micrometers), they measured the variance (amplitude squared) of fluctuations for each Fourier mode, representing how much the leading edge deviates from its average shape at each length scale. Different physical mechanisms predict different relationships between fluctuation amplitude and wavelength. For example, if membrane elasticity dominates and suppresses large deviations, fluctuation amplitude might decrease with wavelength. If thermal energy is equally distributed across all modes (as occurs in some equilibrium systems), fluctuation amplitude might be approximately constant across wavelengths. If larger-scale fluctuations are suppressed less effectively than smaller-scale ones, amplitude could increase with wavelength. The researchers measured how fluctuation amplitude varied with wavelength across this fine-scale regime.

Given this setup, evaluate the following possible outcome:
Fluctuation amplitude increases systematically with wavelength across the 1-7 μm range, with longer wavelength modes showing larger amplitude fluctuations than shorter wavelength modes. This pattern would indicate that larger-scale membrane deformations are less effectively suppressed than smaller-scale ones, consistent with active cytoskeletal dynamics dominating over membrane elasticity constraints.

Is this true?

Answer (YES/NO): YES